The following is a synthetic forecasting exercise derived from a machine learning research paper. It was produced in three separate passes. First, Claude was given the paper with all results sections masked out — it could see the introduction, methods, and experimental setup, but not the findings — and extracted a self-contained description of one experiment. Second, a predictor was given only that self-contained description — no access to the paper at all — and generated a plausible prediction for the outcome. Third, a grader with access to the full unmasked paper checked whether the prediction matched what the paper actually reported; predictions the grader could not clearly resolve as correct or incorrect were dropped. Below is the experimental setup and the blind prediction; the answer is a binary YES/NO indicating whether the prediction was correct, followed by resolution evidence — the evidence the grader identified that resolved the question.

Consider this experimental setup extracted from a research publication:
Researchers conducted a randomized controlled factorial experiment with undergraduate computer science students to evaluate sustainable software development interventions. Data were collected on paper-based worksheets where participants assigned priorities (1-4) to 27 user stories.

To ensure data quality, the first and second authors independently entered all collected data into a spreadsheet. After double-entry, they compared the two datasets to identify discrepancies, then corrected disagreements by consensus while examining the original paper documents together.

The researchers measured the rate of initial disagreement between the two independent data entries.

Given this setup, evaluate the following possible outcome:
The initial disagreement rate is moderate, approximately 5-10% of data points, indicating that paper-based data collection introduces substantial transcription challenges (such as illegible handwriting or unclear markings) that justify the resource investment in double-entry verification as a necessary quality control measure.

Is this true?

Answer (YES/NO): NO